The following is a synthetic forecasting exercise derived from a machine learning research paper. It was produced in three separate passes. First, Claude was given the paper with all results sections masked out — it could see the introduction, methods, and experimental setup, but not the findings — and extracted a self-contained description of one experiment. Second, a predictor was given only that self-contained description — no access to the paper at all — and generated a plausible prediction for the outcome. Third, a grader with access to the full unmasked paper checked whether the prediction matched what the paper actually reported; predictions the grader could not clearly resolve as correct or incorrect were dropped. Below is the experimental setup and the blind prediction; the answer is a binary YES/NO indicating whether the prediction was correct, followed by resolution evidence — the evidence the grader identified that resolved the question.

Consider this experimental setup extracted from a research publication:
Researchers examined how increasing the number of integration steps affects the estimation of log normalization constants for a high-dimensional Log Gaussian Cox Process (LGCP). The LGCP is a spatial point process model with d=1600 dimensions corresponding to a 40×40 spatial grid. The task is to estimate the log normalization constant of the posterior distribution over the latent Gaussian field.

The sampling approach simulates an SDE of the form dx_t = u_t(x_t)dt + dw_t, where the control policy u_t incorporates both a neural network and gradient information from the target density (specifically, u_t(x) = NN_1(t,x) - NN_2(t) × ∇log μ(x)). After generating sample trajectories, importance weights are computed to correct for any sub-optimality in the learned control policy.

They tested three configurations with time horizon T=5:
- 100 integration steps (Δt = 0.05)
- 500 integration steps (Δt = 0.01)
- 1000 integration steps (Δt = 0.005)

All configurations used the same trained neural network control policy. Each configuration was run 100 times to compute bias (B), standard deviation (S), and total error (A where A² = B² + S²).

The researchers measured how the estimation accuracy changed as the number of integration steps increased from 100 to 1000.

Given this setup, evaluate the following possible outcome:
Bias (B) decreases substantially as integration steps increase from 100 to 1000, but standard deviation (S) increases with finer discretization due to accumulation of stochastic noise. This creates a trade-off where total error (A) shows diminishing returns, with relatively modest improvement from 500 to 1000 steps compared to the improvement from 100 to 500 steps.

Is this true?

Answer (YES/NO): NO